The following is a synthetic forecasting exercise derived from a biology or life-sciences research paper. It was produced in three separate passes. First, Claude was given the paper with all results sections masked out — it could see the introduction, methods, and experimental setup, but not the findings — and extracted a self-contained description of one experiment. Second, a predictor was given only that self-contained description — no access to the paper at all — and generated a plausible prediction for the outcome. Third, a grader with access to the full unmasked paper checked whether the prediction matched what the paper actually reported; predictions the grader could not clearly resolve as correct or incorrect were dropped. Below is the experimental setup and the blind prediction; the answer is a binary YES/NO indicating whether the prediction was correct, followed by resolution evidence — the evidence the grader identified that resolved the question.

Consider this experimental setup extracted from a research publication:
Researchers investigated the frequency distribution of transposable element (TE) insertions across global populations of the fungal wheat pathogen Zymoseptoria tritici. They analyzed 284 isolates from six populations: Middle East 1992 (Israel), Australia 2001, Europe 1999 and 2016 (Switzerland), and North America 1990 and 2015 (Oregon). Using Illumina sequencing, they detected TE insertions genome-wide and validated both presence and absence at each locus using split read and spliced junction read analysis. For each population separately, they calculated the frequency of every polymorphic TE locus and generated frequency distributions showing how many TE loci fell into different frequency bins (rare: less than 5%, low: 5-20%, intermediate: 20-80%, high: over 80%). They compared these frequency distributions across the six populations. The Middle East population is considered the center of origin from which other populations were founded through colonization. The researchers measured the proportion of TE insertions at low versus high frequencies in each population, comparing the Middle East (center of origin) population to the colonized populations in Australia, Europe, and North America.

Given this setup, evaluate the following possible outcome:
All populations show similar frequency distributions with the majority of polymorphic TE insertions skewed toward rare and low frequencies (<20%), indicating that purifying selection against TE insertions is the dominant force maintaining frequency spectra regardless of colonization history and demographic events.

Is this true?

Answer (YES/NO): NO